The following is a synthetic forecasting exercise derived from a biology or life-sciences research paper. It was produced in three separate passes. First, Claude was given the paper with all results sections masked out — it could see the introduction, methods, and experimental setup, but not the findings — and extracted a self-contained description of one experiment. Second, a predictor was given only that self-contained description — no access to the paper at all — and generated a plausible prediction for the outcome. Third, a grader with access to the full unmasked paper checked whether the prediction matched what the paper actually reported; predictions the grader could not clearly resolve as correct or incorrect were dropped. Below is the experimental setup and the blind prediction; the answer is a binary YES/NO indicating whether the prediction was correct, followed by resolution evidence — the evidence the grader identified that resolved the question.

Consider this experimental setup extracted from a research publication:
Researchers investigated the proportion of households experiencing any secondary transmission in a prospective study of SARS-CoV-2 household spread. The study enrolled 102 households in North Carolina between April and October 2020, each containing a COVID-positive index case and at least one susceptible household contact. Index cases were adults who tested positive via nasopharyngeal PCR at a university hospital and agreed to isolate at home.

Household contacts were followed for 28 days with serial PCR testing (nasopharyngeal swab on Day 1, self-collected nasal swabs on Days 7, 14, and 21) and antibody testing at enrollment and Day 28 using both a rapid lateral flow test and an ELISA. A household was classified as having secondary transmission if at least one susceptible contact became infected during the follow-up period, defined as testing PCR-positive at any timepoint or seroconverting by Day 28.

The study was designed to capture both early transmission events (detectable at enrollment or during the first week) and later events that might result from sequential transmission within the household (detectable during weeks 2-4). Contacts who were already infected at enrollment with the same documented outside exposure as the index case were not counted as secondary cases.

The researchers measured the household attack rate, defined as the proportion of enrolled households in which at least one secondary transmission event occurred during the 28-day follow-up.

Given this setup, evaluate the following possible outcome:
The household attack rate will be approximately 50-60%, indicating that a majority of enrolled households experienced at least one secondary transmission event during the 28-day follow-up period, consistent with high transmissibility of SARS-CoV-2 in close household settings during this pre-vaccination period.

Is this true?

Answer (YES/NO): NO